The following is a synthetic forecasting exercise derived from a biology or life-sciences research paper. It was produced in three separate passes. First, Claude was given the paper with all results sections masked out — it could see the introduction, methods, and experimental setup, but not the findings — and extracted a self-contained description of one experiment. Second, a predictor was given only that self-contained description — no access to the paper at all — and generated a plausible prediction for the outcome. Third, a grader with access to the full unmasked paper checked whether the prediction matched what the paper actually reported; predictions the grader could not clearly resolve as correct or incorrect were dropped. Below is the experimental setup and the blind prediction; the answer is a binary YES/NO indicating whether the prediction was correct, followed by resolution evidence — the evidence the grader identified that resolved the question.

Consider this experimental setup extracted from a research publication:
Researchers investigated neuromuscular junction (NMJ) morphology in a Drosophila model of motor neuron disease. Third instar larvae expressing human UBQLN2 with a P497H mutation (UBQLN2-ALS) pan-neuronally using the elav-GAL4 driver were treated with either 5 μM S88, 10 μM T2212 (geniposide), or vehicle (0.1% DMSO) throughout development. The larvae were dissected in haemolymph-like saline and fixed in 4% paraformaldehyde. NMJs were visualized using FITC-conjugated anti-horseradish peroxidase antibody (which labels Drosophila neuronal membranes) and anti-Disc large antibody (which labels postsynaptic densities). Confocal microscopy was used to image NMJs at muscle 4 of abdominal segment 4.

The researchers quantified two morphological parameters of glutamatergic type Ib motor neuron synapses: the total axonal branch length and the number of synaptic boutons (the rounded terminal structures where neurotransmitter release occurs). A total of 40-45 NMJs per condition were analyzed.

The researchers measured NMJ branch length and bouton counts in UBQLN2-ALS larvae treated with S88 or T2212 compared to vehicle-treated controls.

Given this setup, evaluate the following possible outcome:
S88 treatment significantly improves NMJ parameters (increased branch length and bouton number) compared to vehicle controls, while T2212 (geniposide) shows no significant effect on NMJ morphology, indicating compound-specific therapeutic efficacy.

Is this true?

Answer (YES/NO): NO